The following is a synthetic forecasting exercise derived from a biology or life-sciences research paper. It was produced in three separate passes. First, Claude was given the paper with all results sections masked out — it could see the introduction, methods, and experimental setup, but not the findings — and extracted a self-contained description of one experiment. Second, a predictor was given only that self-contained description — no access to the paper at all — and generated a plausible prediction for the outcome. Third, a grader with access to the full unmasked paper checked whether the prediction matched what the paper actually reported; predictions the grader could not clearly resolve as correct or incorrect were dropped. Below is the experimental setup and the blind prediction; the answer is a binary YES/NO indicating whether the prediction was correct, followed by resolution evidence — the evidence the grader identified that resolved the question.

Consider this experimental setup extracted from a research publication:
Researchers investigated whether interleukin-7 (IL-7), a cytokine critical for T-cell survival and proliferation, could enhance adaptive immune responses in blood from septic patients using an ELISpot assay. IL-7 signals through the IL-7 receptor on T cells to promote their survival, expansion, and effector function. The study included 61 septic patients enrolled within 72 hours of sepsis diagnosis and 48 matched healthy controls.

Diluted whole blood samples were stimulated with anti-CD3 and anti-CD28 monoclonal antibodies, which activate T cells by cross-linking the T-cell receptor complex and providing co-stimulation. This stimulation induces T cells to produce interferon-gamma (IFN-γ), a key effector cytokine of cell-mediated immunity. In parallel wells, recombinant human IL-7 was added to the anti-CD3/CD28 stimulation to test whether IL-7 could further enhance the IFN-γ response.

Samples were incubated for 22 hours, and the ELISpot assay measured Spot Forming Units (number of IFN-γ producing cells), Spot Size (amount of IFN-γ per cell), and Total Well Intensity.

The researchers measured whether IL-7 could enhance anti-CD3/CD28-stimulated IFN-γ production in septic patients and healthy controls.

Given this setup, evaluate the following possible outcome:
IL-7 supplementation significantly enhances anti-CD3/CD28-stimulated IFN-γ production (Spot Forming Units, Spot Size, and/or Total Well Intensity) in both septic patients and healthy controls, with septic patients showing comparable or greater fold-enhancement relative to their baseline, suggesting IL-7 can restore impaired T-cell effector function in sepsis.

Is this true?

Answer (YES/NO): NO